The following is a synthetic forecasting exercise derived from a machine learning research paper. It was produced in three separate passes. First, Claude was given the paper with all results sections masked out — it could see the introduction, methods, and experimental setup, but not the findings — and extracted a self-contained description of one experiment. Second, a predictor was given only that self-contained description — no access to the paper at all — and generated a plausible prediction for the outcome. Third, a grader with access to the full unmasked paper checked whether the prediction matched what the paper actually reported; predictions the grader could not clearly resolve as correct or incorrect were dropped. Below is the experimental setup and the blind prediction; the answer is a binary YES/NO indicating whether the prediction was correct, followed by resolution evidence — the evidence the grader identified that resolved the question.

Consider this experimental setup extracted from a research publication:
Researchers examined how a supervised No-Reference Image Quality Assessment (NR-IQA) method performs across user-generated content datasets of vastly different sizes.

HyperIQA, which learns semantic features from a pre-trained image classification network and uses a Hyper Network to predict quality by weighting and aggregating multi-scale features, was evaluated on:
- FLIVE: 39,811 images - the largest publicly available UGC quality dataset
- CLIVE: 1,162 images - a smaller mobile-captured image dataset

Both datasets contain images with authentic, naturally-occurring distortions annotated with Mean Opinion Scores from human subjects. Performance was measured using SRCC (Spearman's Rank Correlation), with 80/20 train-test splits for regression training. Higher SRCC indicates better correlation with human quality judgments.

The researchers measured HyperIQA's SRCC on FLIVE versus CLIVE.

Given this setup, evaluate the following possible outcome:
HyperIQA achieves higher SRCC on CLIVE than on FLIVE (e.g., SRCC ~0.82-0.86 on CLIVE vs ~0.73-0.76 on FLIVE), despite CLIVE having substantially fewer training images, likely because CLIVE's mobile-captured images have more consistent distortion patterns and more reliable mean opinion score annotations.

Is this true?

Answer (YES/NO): NO